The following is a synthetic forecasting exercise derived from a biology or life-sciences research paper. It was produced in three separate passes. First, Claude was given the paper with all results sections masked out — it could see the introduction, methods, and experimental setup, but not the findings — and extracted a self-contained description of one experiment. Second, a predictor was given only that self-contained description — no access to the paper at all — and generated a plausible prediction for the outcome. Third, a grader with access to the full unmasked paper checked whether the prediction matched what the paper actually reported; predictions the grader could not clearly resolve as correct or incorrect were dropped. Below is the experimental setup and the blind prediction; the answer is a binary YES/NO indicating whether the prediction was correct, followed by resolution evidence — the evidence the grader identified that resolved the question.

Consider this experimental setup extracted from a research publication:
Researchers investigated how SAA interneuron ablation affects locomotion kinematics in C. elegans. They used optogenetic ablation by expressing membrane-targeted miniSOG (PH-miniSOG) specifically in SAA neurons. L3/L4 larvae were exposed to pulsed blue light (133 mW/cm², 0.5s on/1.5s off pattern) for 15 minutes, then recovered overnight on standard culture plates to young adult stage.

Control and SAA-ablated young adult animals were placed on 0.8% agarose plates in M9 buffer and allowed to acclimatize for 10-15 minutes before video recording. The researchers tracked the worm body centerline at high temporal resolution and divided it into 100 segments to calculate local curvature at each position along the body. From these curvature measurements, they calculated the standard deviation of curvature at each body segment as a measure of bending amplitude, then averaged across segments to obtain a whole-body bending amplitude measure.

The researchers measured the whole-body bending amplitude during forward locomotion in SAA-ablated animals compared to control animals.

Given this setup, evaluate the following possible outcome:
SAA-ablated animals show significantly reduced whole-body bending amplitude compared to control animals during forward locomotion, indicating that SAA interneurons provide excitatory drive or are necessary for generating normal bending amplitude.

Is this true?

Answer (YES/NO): NO